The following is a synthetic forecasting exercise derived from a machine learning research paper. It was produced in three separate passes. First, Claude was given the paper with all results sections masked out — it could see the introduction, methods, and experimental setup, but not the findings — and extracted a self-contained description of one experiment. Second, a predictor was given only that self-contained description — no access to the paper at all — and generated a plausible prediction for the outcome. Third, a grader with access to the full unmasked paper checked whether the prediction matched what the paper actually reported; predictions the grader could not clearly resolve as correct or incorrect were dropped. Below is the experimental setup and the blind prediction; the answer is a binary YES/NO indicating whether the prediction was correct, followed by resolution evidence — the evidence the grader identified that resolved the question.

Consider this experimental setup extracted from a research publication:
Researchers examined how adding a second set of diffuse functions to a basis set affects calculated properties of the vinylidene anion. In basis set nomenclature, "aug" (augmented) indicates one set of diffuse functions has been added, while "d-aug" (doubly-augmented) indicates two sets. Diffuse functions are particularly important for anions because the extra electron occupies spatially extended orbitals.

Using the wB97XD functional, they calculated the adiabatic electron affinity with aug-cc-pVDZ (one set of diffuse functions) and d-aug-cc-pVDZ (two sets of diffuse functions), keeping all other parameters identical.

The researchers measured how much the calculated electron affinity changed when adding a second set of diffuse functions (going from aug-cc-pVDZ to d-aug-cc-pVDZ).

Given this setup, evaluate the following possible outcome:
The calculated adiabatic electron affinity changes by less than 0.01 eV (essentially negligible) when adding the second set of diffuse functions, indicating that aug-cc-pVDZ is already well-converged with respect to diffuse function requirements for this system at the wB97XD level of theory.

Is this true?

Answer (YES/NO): YES